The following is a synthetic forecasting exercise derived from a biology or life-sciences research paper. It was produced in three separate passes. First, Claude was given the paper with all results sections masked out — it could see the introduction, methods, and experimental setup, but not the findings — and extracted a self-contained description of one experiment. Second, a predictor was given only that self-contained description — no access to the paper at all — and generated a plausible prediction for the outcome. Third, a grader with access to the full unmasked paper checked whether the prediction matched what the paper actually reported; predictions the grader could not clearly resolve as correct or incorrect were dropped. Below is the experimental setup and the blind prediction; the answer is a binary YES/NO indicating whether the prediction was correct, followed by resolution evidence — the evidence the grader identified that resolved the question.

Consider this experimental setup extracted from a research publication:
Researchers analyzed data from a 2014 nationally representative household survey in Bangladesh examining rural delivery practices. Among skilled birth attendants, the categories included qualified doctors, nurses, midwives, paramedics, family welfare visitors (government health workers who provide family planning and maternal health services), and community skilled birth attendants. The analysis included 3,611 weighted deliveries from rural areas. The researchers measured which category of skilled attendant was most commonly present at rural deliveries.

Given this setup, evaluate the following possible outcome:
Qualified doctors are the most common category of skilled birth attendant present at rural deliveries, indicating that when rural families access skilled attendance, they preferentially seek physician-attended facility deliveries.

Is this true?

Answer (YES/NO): YES